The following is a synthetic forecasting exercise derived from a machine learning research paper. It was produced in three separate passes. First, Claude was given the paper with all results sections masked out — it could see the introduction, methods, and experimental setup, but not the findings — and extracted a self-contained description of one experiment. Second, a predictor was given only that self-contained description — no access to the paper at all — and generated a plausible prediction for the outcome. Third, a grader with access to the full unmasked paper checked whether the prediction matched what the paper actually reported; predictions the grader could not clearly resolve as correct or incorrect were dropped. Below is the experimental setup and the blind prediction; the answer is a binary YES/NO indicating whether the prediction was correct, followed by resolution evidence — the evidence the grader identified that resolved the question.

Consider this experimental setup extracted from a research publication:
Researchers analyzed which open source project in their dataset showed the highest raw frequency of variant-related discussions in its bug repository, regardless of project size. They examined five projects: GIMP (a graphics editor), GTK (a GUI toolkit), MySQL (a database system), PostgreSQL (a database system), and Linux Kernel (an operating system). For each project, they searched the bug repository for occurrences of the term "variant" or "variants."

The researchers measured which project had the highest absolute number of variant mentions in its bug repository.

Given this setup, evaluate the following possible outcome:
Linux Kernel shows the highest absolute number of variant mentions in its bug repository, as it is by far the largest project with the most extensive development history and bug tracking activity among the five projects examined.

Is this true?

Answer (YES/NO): NO